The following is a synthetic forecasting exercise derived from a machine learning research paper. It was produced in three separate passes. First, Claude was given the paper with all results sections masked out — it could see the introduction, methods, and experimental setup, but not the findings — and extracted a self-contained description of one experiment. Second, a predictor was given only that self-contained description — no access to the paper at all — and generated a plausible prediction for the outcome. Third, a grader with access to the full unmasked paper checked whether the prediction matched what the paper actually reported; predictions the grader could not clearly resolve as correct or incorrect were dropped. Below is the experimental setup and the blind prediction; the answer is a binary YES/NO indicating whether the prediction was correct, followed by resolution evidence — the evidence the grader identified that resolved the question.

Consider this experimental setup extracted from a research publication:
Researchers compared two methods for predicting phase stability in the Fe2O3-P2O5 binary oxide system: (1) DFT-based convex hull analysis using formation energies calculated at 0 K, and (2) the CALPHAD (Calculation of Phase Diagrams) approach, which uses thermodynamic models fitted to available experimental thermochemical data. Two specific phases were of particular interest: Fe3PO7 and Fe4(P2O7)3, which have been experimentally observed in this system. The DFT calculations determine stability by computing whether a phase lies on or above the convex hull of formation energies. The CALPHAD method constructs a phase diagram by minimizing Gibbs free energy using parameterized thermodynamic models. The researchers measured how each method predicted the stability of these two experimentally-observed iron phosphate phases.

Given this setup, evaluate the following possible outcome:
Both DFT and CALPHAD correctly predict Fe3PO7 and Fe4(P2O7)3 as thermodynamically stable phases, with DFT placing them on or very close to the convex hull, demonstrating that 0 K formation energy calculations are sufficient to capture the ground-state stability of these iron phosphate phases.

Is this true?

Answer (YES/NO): NO